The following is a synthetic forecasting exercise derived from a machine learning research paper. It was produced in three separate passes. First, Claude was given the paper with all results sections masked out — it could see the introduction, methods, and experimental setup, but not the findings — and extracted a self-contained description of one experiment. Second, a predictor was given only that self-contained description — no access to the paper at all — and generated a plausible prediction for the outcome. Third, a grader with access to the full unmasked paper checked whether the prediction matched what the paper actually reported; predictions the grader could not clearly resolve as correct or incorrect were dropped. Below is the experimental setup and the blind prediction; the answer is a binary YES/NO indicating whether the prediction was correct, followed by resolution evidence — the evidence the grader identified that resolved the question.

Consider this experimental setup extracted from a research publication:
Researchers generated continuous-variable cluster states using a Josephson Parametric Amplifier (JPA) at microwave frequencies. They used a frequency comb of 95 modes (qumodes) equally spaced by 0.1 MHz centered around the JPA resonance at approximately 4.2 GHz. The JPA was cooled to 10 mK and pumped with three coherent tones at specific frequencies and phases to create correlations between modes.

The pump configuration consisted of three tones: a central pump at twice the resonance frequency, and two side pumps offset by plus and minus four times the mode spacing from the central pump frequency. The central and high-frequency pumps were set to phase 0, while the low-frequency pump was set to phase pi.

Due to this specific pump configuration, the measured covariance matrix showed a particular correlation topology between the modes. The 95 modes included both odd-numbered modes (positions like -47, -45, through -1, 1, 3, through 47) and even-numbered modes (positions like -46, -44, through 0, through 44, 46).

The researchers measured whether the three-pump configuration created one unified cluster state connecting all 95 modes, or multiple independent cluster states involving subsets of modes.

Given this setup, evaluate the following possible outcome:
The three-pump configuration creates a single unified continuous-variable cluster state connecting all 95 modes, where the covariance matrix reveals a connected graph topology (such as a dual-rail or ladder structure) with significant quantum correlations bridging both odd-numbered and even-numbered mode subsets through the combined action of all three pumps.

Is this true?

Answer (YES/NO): NO